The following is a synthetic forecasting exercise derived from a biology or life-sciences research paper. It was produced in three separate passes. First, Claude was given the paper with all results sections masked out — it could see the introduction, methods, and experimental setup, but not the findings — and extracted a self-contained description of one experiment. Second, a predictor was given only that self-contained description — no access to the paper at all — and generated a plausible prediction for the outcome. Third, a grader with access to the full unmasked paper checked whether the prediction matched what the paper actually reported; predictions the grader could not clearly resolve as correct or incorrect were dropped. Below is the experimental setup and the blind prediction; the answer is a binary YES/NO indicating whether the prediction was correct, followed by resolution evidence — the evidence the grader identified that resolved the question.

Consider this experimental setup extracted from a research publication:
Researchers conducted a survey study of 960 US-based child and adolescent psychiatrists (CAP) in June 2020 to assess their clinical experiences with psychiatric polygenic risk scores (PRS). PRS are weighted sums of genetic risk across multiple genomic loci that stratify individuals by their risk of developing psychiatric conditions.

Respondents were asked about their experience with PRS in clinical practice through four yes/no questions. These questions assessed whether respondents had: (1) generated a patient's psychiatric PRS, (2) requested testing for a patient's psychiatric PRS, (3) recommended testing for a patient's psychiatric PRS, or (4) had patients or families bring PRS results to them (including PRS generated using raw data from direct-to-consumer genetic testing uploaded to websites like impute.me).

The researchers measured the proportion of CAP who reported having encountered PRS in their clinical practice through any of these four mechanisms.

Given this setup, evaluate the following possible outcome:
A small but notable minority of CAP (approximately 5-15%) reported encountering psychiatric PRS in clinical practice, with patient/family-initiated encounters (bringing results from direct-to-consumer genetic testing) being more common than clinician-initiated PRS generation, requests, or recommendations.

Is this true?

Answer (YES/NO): YES